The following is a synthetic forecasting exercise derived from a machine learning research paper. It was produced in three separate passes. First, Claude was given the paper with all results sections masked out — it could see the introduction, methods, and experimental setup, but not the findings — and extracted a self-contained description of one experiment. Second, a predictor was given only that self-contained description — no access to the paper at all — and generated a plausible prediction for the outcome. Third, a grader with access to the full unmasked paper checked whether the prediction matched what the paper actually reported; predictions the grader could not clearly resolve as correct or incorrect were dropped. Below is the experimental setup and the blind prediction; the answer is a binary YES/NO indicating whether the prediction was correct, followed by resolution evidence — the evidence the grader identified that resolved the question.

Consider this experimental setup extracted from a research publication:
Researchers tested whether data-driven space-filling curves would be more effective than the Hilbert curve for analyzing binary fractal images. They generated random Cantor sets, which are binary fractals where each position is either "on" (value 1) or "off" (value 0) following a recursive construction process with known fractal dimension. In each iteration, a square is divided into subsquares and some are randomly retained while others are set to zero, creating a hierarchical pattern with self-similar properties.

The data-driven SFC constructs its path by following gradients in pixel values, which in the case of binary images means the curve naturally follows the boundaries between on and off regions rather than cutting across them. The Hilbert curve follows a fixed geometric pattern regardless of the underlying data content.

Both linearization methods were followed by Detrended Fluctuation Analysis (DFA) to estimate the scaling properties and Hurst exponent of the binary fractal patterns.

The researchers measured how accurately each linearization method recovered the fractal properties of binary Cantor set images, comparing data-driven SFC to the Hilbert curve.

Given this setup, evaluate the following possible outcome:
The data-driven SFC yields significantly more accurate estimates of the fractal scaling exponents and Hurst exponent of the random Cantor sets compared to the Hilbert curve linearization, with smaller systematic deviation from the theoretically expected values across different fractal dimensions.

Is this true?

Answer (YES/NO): NO